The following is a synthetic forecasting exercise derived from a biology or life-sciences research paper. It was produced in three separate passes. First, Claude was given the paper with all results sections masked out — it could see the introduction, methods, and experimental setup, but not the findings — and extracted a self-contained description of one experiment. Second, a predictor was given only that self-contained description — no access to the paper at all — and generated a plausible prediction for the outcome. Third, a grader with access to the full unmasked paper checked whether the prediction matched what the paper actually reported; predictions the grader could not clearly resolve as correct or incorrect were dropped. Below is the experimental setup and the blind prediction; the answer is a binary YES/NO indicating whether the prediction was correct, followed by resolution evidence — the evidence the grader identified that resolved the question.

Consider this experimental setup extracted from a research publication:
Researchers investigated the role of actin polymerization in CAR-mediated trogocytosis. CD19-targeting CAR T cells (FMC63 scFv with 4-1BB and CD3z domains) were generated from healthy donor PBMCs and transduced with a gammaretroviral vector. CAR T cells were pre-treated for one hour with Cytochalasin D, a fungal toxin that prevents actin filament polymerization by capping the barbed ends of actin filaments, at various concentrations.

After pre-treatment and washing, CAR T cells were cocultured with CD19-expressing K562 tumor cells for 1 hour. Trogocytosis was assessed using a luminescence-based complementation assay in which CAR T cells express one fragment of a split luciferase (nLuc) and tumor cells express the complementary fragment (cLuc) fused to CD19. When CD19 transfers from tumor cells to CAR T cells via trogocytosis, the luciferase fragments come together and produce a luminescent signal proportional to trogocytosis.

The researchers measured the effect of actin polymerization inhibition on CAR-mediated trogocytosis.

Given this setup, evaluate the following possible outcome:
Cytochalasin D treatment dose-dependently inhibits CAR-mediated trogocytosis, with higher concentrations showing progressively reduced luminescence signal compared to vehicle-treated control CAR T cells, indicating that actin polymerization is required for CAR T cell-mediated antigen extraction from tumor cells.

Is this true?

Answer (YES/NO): YES